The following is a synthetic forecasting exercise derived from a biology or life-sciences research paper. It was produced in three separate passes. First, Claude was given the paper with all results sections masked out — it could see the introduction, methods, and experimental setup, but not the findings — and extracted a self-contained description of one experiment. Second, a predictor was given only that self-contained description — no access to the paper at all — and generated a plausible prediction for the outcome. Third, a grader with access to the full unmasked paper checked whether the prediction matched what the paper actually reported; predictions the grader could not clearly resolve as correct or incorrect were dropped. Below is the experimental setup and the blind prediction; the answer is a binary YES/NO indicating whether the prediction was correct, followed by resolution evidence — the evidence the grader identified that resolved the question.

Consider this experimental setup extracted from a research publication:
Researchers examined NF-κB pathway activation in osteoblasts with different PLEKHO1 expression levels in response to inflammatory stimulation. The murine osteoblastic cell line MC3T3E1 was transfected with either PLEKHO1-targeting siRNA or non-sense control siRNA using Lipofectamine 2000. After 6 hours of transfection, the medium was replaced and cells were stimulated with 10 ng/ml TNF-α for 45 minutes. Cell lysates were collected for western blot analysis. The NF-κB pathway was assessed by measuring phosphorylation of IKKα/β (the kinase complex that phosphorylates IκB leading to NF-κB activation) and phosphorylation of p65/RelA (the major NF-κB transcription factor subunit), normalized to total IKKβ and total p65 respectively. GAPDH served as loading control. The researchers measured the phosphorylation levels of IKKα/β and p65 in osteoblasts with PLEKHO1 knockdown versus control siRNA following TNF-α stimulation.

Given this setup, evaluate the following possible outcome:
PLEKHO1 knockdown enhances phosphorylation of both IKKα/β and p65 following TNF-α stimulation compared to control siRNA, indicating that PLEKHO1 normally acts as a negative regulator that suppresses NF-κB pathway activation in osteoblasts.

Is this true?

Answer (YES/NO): NO